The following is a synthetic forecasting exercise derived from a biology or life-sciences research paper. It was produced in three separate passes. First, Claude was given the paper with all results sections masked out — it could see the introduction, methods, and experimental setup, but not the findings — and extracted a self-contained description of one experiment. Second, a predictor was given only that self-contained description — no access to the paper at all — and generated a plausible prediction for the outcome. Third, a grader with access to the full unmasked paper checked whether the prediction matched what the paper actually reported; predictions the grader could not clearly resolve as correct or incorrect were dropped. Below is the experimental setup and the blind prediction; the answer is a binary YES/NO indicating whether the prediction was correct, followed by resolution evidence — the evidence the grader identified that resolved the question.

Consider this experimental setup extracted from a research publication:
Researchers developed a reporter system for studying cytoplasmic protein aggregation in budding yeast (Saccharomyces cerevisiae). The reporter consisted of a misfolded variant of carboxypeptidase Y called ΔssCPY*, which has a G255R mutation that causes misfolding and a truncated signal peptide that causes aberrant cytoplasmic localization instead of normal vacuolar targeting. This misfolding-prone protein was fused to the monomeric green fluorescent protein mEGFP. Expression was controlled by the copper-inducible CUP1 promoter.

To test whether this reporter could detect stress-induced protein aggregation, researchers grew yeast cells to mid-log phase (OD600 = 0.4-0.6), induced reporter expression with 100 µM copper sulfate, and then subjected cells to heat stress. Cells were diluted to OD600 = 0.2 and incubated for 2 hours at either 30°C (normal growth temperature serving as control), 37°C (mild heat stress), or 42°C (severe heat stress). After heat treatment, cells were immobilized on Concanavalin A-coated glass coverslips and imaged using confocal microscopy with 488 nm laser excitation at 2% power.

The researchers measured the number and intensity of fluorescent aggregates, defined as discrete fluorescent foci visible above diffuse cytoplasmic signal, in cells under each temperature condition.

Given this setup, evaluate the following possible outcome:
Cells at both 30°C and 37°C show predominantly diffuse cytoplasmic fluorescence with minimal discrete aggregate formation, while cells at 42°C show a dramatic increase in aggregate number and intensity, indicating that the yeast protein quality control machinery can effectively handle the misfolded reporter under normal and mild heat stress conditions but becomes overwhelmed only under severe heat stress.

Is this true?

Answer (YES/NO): NO